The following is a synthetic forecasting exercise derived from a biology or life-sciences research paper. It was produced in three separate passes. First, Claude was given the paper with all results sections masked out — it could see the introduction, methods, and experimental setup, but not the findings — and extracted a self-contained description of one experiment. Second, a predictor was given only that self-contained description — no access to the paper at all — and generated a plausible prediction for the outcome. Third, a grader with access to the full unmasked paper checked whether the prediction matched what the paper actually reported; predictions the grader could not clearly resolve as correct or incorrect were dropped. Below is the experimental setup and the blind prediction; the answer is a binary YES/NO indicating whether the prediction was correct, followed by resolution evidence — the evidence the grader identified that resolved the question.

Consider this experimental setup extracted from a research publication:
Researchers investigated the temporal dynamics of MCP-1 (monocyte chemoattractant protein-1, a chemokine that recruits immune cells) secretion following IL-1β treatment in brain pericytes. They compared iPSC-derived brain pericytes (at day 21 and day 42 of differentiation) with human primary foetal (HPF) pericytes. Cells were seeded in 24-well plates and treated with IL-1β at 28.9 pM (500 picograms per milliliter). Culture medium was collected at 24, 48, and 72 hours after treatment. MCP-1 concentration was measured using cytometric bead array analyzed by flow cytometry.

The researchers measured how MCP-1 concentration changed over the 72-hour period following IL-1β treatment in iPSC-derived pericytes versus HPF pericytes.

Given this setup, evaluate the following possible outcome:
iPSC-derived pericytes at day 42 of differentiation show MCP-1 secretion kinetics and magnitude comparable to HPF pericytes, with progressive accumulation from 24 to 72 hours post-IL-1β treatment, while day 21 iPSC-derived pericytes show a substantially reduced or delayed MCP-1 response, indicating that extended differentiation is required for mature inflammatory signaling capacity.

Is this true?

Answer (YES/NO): NO